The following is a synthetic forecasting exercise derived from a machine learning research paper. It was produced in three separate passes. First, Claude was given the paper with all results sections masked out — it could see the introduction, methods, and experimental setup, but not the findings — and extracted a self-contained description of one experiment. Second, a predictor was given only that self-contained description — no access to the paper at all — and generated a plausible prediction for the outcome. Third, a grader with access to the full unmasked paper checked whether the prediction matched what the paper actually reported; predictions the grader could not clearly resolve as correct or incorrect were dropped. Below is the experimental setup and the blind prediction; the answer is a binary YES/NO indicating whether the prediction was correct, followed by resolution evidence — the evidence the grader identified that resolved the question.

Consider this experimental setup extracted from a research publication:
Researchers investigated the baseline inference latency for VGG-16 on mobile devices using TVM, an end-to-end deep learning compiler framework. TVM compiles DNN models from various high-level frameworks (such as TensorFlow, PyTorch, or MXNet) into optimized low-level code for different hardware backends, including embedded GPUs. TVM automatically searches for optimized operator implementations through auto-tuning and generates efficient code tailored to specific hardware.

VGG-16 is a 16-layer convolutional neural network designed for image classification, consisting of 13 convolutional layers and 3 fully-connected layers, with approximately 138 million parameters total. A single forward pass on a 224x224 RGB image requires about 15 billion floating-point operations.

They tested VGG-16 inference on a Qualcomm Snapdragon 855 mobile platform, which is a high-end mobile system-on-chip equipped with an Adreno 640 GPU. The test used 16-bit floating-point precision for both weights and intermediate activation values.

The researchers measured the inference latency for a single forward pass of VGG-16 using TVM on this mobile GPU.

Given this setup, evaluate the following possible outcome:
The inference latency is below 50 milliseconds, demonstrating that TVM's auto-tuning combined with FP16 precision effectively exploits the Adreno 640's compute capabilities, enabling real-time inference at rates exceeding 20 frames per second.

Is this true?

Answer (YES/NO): NO